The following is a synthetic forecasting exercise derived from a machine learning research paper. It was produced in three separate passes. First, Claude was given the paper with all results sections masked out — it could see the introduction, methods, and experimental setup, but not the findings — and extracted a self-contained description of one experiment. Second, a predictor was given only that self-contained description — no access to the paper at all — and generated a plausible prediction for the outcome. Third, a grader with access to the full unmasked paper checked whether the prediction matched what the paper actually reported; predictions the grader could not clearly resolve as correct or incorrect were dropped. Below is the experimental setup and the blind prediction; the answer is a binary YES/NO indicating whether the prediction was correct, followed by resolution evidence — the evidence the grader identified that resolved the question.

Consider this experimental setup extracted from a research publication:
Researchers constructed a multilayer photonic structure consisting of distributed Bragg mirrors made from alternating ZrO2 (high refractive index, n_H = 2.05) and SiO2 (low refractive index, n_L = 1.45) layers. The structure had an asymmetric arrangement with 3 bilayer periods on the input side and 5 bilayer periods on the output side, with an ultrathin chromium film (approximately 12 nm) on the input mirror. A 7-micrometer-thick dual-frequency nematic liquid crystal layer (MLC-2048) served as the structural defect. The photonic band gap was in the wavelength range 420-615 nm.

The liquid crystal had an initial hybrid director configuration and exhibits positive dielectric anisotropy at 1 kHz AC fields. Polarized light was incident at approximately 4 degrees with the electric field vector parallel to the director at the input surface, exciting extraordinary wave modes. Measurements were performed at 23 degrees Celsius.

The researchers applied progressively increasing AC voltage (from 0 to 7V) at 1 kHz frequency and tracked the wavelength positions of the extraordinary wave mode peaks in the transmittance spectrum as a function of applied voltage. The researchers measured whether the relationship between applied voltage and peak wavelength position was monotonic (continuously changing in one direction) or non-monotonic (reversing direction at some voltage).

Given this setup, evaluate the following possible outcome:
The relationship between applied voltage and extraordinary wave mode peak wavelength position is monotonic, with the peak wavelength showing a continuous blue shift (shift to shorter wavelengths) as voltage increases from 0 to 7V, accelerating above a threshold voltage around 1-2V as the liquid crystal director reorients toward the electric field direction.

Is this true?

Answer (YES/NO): NO